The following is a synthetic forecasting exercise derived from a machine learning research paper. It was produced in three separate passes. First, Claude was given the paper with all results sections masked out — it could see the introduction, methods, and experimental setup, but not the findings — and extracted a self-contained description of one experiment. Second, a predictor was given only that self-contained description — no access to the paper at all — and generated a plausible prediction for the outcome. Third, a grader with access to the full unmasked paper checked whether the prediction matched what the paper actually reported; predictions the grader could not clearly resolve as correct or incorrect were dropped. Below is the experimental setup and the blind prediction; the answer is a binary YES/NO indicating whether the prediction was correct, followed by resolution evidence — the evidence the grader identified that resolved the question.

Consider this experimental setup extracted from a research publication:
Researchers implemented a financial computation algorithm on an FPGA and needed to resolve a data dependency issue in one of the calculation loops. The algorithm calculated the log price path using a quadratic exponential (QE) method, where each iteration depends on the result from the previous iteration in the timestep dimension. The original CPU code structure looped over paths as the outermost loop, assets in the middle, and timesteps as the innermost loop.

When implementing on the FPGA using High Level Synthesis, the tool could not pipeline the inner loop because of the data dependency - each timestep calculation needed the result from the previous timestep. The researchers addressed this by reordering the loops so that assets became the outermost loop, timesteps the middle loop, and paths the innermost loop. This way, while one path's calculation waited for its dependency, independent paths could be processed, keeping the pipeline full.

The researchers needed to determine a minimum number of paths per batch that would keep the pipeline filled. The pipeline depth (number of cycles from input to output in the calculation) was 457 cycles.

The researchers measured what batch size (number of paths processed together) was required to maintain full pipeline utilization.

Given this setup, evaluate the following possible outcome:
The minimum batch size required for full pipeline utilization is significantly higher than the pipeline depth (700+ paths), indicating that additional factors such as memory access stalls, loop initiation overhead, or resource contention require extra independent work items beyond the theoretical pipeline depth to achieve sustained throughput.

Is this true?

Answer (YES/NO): NO